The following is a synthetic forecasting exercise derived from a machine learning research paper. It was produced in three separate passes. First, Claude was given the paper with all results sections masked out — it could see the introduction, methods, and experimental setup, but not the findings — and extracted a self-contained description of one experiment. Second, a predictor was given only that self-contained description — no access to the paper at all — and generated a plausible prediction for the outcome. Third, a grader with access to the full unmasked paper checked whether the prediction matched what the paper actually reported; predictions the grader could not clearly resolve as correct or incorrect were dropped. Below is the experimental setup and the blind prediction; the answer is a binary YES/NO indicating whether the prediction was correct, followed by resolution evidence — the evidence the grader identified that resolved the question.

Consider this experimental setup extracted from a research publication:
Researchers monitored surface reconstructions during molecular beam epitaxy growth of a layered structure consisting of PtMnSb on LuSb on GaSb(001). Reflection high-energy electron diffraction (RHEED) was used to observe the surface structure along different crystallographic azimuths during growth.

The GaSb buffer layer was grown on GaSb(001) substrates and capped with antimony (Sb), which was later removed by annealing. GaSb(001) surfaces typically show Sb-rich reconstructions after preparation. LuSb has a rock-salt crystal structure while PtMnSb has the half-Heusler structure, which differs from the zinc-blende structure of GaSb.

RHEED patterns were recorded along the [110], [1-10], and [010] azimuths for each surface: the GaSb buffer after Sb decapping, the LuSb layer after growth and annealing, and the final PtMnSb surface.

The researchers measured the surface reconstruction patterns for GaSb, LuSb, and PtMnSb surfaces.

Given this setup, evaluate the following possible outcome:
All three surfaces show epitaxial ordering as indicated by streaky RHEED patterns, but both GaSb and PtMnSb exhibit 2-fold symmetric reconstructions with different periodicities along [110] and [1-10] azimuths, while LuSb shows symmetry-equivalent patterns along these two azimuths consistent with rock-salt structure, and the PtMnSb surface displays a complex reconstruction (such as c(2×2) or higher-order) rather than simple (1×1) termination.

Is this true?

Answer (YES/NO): NO